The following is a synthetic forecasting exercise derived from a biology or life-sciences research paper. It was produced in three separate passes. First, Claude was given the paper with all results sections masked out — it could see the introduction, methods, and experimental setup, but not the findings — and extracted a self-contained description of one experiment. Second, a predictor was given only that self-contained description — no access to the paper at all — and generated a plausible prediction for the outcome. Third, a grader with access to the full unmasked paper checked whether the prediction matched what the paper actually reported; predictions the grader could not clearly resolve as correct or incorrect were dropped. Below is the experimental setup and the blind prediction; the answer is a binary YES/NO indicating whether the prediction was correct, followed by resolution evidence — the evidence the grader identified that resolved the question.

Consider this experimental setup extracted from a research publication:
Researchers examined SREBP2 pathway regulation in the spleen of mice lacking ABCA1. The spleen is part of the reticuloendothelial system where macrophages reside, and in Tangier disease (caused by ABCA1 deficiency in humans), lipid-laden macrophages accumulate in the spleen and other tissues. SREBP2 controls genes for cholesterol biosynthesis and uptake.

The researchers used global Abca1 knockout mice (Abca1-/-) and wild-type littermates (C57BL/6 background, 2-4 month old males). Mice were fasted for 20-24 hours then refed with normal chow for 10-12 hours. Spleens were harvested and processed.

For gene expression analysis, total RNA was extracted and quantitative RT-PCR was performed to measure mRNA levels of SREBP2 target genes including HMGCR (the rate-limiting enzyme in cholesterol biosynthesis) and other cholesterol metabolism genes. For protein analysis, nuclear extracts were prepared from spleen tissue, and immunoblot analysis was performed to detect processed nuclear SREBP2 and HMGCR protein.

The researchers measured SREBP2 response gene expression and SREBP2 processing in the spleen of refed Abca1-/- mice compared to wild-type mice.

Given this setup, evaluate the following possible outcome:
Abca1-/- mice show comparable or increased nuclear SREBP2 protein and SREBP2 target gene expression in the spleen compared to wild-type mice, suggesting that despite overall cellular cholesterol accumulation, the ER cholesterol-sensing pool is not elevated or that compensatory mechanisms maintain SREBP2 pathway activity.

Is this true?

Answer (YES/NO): YES